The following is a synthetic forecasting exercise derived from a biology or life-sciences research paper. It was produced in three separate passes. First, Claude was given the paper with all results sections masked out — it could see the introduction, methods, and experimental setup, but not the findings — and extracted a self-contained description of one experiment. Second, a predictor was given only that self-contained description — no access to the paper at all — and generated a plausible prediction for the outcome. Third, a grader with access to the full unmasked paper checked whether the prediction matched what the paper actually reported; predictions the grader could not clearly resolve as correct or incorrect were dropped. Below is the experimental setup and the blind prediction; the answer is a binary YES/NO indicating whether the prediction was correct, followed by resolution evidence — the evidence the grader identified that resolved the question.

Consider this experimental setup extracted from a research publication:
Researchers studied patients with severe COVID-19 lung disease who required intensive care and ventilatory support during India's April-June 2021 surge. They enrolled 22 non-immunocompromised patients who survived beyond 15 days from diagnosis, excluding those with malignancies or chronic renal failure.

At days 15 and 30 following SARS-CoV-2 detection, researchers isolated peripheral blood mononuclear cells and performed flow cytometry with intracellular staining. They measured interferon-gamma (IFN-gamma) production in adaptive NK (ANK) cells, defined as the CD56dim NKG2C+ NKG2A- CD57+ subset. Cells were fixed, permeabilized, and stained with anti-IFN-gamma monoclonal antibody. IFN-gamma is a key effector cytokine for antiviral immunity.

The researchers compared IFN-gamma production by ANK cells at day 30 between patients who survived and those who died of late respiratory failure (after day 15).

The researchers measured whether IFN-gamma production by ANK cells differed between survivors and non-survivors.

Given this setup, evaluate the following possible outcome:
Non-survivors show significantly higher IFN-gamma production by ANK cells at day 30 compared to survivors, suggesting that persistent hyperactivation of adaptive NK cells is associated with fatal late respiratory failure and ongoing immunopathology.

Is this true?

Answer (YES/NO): NO